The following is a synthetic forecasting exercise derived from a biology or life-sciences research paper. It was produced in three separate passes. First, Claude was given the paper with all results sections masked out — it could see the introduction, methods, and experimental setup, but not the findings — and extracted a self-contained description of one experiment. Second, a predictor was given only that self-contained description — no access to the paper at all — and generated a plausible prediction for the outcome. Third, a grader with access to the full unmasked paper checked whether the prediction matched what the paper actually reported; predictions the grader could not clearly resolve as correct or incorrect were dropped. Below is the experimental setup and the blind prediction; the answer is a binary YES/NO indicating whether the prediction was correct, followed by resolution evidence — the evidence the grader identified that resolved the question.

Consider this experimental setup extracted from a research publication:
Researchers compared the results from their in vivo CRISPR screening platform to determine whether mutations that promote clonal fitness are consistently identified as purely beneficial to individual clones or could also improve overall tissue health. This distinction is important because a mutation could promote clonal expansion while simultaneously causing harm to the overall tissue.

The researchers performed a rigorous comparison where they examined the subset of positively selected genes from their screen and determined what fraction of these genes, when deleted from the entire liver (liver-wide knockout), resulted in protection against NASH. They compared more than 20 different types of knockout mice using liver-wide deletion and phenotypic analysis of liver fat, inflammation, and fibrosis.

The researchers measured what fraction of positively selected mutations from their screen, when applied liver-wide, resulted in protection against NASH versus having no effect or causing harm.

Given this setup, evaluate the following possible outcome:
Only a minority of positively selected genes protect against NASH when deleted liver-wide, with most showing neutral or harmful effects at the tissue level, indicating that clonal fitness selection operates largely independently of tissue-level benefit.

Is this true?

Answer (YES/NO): NO